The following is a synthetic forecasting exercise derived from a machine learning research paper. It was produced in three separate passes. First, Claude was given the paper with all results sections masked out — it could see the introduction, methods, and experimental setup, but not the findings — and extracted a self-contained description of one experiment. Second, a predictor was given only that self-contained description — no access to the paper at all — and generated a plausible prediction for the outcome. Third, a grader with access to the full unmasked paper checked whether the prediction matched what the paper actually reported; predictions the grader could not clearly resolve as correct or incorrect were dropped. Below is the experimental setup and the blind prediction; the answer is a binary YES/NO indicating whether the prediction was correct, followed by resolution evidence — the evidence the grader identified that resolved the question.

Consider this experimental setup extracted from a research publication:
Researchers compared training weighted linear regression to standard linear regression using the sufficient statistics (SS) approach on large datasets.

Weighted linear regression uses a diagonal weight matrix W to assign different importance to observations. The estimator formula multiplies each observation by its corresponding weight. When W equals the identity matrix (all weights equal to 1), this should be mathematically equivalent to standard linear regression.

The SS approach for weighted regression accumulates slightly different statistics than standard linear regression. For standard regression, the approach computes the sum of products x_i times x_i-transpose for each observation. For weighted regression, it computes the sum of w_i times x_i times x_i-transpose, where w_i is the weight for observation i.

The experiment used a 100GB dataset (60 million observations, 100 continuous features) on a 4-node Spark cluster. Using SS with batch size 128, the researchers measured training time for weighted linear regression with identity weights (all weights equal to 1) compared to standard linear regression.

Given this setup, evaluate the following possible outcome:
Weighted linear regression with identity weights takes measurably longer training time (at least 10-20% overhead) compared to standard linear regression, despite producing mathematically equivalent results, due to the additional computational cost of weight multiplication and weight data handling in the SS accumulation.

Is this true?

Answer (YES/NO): NO